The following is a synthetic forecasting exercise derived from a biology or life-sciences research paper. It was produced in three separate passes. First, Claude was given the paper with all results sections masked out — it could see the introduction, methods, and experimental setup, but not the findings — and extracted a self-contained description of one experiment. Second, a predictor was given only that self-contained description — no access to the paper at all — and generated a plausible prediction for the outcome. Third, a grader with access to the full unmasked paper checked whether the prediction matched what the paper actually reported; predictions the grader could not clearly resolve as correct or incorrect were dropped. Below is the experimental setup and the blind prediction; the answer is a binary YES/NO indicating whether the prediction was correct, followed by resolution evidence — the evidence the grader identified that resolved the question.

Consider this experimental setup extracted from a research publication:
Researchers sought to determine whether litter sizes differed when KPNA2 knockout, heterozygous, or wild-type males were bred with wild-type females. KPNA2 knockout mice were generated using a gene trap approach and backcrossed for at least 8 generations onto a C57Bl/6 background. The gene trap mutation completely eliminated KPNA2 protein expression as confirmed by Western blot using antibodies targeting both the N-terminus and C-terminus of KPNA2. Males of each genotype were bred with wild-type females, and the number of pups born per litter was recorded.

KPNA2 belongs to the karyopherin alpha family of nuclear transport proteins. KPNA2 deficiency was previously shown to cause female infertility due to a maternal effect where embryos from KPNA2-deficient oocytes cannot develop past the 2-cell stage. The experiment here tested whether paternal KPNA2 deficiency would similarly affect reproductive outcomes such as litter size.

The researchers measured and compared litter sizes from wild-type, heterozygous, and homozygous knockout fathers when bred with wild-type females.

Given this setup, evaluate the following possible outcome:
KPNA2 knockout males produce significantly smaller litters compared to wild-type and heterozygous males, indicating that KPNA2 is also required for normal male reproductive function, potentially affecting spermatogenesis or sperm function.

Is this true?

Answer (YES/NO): NO